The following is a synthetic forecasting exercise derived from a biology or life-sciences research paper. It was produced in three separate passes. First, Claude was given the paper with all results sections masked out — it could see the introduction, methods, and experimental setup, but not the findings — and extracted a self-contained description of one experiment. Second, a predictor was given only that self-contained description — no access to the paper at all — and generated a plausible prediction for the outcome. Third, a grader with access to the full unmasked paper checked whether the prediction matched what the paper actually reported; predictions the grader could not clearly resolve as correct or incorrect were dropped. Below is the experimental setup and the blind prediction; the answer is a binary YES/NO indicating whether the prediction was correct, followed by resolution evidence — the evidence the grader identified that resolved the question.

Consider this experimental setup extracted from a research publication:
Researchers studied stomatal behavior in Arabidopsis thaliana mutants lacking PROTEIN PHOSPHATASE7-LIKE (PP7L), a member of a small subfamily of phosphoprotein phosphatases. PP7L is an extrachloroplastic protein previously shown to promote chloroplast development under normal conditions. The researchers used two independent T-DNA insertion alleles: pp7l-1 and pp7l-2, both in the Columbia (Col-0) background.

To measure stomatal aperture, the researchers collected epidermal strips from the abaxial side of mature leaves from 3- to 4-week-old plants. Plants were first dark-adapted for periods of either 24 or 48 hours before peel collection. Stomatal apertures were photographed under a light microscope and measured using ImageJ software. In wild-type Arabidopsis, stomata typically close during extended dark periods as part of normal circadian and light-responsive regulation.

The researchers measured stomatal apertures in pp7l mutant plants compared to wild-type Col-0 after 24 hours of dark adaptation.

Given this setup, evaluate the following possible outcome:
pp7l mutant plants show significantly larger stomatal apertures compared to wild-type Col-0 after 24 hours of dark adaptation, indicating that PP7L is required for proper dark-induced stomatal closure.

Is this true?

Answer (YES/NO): YES